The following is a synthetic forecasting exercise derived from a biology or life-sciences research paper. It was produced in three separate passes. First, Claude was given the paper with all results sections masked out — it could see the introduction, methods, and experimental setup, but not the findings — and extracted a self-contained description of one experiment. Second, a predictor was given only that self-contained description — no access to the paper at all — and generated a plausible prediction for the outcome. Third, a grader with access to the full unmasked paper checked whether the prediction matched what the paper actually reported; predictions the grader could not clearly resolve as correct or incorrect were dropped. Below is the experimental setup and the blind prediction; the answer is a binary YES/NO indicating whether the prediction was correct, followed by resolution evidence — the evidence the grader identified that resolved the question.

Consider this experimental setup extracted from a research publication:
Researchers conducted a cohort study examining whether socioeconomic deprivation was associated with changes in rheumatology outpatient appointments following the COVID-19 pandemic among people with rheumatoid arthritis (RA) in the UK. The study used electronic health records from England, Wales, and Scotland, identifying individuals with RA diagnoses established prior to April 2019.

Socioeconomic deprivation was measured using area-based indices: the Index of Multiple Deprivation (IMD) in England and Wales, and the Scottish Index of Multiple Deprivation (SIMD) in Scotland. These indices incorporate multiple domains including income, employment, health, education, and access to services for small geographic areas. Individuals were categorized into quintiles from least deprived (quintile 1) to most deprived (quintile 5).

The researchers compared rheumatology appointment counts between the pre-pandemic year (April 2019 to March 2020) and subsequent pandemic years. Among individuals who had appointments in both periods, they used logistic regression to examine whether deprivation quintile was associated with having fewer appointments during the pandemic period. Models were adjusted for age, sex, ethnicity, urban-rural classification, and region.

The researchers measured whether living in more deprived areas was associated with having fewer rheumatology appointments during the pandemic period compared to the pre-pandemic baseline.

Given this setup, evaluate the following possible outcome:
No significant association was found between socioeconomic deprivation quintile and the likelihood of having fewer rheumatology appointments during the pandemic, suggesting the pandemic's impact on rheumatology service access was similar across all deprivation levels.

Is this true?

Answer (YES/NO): NO